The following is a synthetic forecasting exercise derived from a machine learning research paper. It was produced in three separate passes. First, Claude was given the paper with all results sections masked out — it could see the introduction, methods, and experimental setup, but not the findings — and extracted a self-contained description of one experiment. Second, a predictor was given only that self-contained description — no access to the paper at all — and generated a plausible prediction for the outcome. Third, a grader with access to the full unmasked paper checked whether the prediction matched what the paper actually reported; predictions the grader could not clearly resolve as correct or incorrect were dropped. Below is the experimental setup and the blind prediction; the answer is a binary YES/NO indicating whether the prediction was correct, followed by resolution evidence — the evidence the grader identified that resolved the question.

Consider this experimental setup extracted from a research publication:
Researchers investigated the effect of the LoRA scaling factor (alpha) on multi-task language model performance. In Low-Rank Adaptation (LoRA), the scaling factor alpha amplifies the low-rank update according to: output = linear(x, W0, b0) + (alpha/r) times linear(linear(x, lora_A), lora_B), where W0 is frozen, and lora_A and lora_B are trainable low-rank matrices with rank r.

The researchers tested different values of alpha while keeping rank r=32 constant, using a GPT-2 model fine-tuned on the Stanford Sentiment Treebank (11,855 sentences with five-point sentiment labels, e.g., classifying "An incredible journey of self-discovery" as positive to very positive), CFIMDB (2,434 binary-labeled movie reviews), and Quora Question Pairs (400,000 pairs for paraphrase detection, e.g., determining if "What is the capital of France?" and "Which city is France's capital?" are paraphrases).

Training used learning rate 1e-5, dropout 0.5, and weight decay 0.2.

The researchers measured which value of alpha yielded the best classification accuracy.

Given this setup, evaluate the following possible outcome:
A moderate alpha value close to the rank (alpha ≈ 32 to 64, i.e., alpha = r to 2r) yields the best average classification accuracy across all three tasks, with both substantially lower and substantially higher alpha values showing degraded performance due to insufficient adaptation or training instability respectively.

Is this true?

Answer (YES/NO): YES